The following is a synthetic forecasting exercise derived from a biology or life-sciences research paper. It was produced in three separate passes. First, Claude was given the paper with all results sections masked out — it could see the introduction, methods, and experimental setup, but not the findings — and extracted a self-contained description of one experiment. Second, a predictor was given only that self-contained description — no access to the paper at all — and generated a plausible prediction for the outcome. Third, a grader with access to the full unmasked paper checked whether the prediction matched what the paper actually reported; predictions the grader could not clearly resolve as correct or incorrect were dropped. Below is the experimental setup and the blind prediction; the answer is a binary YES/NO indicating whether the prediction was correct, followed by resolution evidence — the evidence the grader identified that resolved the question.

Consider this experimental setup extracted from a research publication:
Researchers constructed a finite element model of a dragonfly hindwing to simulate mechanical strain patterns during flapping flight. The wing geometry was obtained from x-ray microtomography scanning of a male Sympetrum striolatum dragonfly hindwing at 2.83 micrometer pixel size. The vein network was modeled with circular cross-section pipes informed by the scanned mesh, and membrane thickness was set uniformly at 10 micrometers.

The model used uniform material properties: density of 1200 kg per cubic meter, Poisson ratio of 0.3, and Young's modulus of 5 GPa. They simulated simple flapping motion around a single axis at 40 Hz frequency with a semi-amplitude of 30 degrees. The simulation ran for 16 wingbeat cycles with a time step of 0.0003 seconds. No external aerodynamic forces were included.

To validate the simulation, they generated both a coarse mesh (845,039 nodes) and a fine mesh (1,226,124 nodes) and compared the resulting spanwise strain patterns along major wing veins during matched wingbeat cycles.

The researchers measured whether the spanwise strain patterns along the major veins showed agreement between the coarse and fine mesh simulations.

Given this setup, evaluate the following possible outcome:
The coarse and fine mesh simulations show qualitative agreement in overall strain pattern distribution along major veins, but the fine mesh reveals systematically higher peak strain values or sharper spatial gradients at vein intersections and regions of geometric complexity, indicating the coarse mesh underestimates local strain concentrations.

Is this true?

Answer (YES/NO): NO